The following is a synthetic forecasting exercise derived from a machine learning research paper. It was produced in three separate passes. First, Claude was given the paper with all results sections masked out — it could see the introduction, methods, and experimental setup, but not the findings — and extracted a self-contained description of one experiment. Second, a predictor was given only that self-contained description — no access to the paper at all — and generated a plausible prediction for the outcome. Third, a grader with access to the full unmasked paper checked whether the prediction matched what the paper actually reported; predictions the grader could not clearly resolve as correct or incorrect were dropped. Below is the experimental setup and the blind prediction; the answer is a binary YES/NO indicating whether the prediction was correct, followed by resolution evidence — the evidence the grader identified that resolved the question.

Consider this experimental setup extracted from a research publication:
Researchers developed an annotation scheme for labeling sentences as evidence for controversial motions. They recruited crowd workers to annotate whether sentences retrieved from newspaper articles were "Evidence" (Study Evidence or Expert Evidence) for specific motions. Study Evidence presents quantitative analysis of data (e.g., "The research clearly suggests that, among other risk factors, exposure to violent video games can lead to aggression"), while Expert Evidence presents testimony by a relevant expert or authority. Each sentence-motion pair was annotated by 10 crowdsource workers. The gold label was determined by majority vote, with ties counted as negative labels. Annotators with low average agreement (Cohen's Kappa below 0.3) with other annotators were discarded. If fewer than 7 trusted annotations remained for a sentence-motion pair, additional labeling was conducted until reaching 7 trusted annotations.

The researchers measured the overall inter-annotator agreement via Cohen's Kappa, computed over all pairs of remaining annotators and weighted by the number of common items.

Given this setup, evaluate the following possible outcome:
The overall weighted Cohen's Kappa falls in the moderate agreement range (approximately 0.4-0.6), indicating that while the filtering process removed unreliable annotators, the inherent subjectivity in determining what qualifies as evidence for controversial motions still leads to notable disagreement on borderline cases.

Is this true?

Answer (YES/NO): YES